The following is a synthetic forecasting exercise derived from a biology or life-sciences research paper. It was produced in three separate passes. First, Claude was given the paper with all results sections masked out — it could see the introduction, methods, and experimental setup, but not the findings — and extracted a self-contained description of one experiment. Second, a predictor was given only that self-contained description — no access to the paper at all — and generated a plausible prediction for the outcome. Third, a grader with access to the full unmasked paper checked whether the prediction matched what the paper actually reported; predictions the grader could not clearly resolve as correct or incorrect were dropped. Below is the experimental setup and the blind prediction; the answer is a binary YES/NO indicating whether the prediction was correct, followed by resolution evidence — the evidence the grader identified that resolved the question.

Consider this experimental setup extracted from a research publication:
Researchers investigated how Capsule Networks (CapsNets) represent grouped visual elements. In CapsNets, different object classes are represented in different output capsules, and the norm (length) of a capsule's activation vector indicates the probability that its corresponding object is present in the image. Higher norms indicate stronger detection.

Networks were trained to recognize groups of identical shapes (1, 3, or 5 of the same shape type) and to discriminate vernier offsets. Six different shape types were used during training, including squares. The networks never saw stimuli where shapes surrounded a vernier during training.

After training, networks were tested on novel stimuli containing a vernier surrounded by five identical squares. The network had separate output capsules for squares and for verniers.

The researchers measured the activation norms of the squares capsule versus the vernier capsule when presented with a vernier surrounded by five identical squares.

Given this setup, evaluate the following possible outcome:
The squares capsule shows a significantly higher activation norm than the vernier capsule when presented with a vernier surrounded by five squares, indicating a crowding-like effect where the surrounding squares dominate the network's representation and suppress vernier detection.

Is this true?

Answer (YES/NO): NO